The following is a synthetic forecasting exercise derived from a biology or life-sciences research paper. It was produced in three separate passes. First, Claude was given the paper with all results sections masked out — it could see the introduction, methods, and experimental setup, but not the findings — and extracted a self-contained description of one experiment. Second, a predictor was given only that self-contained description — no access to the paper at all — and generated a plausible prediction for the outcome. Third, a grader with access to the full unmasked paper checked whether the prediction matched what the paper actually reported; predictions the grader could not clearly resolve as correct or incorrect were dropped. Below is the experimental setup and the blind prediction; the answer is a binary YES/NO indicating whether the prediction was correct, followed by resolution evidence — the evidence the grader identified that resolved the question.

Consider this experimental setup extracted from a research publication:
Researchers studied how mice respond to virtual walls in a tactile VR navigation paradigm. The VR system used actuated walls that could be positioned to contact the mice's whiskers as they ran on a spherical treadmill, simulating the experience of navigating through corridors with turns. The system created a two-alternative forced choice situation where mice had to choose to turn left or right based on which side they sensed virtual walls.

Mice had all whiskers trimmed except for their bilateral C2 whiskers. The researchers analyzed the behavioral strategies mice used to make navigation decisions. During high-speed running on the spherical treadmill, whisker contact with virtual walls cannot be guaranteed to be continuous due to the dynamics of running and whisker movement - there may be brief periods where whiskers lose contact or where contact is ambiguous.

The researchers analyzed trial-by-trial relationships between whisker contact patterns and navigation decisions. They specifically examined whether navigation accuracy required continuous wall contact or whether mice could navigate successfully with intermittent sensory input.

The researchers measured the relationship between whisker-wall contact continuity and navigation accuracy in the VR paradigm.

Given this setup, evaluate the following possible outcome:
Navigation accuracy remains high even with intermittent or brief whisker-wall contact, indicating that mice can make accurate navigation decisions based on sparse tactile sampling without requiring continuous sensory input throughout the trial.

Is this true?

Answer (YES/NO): YES